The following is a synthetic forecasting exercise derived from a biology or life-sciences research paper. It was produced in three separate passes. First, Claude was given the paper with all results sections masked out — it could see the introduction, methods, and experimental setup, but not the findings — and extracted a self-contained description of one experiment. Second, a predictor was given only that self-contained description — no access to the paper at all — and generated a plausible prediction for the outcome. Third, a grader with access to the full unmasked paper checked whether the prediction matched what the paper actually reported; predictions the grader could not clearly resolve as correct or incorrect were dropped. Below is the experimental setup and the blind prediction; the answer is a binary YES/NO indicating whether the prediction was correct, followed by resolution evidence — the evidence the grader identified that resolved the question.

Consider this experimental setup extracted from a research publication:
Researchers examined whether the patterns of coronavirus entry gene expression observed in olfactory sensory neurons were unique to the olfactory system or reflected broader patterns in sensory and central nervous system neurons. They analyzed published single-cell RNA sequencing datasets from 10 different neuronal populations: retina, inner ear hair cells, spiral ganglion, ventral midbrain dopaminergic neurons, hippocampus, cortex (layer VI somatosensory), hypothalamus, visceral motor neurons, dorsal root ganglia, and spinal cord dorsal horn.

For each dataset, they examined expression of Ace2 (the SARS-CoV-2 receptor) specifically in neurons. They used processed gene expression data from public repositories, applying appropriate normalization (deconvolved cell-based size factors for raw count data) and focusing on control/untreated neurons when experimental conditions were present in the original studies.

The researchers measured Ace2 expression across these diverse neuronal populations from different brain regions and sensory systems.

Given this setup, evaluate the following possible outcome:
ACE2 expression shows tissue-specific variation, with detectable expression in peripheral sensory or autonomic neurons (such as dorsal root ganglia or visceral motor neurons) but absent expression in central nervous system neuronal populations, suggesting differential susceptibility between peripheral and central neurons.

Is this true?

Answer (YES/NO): NO